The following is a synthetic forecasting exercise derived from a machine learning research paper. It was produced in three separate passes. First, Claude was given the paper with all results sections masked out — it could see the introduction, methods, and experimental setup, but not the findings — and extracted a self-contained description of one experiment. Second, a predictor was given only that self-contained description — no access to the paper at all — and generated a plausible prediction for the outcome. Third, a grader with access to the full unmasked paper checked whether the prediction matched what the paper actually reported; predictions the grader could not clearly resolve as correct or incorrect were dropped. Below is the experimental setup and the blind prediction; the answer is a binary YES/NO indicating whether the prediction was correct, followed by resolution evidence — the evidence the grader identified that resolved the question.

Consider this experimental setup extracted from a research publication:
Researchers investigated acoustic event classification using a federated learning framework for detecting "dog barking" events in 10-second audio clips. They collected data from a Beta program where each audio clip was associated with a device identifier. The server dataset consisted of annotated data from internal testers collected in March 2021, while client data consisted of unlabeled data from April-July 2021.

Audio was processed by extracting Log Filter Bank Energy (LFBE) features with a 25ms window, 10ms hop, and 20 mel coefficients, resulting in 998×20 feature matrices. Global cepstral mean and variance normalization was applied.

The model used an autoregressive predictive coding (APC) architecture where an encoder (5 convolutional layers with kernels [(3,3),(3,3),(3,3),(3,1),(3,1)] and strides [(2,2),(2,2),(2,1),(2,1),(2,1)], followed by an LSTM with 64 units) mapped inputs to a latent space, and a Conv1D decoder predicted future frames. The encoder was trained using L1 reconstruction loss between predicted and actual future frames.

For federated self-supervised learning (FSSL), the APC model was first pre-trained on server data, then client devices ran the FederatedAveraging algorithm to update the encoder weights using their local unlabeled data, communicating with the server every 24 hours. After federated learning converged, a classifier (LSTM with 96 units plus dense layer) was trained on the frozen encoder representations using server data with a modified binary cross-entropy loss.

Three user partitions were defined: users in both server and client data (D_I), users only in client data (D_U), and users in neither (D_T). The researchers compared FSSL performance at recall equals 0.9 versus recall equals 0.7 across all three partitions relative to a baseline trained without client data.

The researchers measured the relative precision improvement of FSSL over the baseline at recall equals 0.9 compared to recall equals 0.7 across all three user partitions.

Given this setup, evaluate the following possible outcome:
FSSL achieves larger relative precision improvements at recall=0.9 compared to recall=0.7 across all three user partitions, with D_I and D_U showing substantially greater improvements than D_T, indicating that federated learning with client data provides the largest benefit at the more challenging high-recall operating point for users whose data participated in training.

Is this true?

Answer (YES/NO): NO